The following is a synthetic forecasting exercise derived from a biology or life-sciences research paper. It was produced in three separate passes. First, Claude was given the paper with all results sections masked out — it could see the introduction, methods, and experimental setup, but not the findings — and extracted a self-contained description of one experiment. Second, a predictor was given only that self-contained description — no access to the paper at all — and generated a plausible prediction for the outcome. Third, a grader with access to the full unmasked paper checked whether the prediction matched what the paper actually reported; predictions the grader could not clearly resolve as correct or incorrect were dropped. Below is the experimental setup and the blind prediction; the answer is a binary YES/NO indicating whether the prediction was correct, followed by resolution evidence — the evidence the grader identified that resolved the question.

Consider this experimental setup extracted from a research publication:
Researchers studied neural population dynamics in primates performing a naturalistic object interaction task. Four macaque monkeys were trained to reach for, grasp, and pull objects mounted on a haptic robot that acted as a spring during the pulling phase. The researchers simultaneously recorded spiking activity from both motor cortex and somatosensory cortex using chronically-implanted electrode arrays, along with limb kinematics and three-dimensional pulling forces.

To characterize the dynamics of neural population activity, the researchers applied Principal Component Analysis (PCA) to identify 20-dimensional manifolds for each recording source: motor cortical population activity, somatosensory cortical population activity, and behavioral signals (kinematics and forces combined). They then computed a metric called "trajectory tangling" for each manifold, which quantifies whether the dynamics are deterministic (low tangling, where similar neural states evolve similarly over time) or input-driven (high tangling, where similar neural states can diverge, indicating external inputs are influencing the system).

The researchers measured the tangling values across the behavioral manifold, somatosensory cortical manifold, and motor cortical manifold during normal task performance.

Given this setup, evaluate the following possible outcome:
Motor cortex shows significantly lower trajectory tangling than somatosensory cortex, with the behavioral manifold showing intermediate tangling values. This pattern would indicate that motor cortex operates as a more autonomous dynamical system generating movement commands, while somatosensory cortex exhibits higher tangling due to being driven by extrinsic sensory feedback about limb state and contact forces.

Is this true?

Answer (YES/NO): NO